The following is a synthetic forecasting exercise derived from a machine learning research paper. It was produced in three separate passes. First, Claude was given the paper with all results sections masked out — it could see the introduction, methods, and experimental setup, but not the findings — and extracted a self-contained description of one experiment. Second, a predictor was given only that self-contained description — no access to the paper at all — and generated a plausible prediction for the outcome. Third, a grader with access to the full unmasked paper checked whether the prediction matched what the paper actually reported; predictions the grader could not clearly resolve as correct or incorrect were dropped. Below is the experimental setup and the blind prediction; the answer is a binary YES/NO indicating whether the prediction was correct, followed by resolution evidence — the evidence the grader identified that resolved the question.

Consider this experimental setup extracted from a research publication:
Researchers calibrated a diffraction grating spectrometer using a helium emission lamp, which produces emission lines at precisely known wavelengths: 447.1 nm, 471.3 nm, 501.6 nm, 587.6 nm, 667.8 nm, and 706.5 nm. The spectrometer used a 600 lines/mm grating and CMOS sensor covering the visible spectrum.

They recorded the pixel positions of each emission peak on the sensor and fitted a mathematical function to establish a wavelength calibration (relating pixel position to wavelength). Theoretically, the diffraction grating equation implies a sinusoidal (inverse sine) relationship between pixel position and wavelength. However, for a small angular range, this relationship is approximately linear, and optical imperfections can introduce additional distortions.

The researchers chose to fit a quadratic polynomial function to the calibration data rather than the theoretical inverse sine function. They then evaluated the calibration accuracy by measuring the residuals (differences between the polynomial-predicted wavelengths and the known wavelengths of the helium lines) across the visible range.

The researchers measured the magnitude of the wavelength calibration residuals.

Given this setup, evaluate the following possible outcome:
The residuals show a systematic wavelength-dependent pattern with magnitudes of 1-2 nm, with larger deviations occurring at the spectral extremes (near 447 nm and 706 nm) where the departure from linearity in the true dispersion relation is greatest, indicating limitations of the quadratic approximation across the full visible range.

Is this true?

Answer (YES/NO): NO